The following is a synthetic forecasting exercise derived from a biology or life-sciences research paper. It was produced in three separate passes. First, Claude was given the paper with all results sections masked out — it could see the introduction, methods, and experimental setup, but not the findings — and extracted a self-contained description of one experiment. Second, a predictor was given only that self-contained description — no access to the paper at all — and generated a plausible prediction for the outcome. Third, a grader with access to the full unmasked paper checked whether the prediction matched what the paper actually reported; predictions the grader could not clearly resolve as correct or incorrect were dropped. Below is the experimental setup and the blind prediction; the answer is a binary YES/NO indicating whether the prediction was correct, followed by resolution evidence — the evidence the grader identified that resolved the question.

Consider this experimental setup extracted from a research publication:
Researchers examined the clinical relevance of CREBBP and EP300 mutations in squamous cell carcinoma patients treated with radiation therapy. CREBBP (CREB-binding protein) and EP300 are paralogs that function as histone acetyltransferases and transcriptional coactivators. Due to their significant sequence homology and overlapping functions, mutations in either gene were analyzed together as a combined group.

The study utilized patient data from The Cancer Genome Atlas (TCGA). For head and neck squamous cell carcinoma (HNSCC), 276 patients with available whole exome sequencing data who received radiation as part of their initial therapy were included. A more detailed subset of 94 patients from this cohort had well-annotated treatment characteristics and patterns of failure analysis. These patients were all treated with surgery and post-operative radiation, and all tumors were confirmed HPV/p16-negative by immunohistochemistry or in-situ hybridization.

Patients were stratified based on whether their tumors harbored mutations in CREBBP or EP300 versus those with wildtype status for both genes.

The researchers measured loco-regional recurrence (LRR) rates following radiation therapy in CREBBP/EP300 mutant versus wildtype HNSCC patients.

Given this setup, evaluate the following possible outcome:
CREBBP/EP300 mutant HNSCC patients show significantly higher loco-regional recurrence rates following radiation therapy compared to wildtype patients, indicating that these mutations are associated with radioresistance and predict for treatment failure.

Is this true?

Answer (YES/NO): YES